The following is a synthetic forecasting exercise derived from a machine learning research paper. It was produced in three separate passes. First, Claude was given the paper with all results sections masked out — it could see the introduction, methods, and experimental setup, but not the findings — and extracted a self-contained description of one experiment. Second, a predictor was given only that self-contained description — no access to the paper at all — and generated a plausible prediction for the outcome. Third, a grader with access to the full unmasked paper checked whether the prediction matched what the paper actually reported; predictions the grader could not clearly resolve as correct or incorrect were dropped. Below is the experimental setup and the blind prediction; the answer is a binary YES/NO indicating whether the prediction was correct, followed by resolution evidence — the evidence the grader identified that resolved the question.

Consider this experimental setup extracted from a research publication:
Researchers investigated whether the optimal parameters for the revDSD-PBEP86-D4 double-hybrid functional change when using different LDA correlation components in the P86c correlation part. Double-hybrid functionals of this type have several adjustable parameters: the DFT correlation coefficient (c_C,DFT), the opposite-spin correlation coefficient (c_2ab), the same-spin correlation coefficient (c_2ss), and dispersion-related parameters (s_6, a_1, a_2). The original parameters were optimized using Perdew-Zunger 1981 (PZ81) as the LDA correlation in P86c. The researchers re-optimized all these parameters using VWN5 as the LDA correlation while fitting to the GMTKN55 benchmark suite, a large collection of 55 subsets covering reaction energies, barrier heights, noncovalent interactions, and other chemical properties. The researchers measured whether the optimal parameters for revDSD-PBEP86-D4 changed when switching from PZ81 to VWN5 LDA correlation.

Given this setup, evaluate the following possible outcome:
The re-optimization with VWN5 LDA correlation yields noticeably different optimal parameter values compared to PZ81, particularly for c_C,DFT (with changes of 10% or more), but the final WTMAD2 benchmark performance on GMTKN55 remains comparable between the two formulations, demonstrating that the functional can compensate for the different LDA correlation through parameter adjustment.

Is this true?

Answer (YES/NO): NO